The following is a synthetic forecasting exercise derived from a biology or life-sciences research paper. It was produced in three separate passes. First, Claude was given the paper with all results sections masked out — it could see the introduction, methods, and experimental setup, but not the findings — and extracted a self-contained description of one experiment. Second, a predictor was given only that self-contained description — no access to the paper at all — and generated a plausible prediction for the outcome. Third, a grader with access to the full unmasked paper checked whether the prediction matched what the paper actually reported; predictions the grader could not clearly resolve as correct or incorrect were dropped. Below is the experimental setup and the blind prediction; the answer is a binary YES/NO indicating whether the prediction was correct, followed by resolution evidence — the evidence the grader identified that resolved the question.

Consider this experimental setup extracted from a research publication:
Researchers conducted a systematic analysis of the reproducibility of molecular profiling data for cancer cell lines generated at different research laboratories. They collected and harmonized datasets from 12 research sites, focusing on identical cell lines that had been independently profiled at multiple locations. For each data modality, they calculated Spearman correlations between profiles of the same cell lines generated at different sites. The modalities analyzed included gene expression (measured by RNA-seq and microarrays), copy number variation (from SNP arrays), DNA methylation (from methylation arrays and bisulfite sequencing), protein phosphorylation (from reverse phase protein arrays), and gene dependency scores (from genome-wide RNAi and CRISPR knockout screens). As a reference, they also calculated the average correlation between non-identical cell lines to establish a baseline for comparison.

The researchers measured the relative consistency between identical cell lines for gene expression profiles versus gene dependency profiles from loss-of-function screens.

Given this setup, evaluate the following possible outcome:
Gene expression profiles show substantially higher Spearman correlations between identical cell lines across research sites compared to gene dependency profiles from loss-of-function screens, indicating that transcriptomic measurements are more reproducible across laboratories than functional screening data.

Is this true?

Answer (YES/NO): YES